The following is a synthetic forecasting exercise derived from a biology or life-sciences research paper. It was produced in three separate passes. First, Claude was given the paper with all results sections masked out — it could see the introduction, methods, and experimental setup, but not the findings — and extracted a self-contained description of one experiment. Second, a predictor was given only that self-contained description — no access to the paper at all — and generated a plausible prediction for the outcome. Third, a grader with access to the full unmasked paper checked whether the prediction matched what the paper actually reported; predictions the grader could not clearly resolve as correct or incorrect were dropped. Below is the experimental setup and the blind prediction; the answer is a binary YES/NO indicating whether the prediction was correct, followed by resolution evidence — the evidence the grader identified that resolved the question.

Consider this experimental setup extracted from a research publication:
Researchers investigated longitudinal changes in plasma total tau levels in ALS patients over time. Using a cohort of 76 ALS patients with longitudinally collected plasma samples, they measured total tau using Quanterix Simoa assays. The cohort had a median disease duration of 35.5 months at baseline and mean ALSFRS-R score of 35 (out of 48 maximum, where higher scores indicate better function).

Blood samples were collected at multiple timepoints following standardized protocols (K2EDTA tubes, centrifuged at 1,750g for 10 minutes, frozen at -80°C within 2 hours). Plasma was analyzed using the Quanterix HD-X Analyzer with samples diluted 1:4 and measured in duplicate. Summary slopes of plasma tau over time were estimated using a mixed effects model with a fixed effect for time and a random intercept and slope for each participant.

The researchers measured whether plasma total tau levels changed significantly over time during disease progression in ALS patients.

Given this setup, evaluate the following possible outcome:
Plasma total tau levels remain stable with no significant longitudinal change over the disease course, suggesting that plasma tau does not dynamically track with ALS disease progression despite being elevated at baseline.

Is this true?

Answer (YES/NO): NO